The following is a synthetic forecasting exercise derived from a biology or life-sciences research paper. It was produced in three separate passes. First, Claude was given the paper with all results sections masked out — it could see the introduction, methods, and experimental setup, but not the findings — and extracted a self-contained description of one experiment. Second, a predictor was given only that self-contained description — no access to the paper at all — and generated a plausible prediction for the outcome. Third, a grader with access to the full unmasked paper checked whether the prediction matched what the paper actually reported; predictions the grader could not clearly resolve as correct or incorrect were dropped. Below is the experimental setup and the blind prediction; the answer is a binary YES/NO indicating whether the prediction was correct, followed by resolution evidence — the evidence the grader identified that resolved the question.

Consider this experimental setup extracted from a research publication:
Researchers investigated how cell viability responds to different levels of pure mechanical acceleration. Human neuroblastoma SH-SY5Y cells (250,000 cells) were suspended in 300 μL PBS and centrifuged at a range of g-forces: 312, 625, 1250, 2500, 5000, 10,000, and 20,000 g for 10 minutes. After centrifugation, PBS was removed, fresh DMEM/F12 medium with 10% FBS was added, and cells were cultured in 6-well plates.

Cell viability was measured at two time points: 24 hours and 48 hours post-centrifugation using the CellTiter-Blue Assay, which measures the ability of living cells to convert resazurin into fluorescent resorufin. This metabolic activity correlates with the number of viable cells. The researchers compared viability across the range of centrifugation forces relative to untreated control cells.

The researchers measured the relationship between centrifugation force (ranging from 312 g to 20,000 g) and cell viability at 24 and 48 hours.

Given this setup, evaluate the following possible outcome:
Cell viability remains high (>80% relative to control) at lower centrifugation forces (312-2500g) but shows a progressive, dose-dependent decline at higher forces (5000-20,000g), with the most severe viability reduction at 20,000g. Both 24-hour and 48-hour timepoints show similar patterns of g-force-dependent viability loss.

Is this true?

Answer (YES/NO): NO